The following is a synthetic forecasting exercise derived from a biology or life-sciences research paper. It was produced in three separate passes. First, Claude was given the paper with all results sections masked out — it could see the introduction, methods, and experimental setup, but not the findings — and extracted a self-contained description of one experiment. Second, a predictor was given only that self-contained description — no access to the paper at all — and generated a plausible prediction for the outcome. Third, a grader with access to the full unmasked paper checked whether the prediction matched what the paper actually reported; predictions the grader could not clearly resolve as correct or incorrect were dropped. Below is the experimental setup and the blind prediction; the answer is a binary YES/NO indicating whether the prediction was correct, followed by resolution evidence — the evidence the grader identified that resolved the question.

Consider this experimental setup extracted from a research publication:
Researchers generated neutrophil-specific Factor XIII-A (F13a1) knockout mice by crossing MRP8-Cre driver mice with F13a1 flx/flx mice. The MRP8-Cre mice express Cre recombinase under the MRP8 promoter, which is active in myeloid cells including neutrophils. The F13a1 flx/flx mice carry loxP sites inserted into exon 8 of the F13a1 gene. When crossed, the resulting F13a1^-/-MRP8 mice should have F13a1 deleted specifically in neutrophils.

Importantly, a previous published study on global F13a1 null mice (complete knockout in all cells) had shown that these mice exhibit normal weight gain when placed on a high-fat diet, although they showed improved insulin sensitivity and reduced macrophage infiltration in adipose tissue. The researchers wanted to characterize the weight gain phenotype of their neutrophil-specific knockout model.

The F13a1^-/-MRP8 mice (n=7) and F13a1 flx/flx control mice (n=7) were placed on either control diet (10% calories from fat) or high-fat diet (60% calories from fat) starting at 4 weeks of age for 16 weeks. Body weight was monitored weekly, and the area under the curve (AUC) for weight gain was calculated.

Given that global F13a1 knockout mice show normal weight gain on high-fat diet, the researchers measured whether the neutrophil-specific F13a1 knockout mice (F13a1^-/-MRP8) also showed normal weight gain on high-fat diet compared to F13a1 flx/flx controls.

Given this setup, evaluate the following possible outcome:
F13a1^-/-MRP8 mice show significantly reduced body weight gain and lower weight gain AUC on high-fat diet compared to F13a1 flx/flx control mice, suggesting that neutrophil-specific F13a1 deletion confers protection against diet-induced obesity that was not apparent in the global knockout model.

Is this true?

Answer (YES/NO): NO